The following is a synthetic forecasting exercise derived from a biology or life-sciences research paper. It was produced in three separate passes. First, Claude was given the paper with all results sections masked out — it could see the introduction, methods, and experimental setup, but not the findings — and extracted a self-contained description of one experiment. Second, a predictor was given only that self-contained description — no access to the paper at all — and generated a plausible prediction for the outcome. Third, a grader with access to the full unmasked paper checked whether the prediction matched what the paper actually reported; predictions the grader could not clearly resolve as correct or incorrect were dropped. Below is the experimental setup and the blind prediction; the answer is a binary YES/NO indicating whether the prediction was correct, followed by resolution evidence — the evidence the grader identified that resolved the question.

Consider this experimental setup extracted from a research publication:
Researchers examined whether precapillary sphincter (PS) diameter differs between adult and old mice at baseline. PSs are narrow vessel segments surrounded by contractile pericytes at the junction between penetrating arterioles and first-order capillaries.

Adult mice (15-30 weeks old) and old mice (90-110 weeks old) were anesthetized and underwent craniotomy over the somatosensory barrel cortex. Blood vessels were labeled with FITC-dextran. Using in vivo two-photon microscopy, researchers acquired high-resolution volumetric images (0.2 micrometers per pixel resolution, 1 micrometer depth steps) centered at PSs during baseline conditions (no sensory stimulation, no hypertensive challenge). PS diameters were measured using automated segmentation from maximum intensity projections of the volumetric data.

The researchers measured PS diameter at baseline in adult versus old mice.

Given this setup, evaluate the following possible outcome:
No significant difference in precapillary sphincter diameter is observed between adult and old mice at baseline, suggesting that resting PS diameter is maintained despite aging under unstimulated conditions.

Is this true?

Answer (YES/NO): YES